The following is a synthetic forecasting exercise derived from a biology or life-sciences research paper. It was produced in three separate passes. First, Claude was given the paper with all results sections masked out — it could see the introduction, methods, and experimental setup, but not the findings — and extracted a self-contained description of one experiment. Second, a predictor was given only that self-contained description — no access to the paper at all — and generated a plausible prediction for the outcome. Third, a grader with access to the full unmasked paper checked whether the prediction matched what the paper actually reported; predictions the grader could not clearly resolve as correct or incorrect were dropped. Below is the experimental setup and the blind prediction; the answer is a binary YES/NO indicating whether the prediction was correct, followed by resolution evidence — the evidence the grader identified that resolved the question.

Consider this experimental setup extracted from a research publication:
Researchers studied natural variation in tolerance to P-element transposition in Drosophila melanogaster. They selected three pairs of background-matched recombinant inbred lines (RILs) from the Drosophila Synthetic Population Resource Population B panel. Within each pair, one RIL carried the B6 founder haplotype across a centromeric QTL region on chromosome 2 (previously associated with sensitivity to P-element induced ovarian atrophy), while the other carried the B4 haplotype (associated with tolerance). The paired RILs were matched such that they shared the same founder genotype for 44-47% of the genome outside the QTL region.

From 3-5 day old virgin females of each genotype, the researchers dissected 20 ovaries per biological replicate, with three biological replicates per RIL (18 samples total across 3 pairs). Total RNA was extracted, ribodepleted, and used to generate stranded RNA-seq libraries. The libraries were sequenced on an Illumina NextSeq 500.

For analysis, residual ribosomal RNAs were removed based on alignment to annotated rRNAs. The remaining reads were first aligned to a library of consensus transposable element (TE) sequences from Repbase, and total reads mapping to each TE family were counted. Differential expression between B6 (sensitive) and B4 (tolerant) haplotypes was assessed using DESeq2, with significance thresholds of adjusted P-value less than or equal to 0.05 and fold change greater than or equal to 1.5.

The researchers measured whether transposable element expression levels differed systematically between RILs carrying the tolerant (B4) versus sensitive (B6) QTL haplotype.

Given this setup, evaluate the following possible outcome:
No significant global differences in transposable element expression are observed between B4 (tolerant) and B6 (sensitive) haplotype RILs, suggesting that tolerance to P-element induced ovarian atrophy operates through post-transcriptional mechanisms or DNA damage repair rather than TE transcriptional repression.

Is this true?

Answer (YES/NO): NO